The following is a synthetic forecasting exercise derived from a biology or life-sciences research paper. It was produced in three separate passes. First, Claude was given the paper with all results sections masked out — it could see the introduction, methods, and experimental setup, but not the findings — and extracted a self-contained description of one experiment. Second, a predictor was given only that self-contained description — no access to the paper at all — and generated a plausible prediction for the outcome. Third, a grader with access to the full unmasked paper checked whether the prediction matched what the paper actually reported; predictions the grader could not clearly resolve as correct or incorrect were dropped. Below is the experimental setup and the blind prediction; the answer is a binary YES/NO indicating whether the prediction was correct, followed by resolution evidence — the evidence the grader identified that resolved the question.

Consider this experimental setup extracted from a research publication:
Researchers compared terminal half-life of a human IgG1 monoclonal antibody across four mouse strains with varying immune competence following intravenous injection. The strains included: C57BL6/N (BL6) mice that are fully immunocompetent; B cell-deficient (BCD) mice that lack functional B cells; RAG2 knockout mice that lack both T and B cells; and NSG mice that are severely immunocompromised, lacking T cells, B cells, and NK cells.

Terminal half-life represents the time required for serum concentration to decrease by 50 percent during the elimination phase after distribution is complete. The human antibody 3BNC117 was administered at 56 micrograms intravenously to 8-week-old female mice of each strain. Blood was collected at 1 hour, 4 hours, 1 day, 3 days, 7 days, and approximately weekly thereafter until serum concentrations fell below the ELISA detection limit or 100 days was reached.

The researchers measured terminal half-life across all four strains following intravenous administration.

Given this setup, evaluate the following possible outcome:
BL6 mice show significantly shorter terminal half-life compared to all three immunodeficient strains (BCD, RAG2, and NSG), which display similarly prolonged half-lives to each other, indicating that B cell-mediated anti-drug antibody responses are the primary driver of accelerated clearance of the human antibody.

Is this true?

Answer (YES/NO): NO